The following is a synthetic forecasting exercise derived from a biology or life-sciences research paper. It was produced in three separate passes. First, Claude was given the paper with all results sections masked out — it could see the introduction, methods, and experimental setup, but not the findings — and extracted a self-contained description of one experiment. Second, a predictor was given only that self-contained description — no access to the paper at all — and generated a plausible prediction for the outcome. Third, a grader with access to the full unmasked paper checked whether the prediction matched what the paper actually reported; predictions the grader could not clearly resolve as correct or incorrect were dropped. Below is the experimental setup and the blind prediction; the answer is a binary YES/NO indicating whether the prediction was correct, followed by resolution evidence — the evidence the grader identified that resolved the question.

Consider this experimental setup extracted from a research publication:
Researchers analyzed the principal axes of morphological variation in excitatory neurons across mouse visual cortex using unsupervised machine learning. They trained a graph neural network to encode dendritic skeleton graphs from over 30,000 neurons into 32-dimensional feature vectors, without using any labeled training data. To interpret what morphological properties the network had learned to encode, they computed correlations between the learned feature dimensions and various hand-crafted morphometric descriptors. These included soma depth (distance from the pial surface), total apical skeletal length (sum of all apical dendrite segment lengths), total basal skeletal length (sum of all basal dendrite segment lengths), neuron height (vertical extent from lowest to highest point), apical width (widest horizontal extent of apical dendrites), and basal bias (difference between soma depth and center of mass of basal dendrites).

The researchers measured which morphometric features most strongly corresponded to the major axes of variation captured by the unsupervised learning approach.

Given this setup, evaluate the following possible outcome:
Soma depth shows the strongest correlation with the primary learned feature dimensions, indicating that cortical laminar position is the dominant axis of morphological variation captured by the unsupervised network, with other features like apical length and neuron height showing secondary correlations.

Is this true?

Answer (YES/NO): NO